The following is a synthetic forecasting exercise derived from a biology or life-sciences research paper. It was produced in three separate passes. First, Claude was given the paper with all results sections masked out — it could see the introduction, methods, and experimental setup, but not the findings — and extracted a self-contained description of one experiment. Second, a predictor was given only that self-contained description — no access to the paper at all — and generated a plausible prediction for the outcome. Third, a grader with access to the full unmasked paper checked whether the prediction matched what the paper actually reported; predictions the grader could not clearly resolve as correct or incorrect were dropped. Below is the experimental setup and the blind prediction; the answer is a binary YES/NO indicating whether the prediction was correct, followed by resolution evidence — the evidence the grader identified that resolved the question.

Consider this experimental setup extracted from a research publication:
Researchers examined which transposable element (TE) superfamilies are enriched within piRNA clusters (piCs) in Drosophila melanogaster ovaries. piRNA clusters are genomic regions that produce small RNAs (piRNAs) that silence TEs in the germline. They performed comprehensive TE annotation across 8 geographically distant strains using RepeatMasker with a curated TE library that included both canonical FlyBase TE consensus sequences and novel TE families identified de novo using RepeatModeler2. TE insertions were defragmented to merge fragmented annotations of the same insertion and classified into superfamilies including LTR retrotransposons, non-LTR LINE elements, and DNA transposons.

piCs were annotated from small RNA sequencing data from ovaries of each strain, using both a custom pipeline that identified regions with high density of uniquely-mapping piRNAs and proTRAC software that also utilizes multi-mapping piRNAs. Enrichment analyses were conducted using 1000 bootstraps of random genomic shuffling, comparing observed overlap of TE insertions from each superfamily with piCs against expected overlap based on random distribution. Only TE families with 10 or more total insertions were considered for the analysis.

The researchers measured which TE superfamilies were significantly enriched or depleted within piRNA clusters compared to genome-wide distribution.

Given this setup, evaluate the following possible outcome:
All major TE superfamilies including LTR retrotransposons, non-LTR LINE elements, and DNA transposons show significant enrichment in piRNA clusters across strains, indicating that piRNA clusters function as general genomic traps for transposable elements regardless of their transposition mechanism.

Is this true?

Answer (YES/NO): NO